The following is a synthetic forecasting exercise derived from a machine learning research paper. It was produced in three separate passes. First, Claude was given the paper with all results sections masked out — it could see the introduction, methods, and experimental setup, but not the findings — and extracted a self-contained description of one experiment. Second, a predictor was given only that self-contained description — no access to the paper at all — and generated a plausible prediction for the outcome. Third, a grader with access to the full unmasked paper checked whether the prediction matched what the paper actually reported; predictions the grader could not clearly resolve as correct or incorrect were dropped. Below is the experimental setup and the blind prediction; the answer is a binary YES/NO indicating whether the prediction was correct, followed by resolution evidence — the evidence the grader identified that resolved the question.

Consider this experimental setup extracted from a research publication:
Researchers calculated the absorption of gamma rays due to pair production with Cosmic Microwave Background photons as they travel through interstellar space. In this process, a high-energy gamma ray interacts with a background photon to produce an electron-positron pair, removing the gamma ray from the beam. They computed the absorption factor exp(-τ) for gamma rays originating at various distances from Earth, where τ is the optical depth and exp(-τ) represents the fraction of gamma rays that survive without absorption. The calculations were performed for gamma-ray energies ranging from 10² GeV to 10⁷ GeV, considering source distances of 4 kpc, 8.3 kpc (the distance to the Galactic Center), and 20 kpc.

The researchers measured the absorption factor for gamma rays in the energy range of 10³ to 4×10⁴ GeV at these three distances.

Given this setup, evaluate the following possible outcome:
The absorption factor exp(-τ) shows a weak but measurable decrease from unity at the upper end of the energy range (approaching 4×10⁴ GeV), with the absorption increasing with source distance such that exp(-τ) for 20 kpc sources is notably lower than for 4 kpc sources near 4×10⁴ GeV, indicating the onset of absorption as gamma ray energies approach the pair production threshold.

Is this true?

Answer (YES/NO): NO